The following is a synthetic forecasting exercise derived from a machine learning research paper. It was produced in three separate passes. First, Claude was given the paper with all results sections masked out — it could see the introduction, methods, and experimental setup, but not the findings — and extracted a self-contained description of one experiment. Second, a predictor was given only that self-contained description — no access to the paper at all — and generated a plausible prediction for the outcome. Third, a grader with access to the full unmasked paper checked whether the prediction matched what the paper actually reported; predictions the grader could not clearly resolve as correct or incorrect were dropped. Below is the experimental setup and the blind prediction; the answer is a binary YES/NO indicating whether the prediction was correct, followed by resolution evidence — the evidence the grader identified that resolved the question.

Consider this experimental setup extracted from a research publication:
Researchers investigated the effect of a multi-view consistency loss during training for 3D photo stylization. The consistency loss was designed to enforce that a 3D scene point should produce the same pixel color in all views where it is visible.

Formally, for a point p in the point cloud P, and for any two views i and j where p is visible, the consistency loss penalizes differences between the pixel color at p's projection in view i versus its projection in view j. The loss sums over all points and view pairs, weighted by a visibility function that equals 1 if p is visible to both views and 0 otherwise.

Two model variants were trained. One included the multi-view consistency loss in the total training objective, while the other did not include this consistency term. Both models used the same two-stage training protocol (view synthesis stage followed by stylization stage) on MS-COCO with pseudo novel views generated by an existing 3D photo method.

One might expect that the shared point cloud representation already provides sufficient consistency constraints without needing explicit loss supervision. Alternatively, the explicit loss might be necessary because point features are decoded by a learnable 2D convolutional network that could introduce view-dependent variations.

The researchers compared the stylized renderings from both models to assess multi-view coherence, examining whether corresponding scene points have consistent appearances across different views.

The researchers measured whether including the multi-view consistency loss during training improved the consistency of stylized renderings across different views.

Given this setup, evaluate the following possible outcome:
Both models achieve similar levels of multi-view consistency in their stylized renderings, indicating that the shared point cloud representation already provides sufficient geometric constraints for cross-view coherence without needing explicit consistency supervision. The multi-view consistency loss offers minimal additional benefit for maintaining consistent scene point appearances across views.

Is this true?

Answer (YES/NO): NO